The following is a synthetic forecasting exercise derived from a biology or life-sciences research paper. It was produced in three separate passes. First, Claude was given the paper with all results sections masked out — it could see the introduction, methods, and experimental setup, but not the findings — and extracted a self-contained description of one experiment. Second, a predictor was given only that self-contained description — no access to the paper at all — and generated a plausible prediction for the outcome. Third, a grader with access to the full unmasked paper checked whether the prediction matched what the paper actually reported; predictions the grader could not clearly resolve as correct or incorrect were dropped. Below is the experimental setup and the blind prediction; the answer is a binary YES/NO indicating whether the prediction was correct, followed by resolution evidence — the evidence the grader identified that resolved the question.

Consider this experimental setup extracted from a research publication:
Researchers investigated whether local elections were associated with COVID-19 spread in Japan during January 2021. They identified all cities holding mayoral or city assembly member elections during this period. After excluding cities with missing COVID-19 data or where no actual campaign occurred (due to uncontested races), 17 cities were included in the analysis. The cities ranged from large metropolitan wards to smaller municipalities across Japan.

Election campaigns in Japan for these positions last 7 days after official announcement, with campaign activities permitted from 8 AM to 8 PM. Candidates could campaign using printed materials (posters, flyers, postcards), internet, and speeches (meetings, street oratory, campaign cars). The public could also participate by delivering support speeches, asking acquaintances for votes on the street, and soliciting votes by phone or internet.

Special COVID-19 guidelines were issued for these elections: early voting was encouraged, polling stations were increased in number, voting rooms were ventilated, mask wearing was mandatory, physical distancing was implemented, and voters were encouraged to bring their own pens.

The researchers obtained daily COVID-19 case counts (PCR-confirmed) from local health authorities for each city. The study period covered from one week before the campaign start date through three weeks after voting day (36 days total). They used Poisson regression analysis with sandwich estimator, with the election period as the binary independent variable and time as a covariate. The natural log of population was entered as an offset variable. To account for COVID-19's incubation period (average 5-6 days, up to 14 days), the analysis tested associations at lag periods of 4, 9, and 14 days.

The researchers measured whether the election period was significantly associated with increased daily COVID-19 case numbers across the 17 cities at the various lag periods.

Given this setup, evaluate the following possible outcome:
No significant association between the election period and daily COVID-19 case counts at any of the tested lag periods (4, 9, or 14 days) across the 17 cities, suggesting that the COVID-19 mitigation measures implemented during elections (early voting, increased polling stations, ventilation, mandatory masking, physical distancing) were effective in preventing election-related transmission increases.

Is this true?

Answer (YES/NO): YES